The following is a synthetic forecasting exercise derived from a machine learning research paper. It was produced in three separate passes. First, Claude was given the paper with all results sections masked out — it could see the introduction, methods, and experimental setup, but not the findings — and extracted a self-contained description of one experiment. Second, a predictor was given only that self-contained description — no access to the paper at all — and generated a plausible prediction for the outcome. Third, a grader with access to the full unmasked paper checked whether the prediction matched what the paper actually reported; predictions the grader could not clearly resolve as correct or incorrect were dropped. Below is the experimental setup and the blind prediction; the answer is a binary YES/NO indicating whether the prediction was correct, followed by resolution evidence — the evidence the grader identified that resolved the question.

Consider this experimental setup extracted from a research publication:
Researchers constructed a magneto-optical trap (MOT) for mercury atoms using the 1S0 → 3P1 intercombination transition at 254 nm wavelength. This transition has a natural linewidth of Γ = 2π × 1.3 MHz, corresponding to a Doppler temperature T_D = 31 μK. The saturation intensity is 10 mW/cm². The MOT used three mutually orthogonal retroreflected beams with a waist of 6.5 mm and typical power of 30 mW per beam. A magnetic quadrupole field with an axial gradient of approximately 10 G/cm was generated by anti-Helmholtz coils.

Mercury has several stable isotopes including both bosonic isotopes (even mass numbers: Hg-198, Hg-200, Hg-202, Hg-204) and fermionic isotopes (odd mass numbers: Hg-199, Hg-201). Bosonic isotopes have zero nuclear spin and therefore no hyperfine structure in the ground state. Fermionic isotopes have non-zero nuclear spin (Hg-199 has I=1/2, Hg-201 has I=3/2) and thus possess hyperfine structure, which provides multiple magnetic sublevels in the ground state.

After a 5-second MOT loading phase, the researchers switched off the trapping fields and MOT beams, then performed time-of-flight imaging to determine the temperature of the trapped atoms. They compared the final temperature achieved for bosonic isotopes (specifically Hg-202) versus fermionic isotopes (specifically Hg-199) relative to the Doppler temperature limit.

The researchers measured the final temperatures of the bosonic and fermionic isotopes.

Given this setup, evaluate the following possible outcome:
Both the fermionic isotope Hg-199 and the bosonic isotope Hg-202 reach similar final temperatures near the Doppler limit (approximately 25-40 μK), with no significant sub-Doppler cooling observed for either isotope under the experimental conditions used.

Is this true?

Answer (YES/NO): NO